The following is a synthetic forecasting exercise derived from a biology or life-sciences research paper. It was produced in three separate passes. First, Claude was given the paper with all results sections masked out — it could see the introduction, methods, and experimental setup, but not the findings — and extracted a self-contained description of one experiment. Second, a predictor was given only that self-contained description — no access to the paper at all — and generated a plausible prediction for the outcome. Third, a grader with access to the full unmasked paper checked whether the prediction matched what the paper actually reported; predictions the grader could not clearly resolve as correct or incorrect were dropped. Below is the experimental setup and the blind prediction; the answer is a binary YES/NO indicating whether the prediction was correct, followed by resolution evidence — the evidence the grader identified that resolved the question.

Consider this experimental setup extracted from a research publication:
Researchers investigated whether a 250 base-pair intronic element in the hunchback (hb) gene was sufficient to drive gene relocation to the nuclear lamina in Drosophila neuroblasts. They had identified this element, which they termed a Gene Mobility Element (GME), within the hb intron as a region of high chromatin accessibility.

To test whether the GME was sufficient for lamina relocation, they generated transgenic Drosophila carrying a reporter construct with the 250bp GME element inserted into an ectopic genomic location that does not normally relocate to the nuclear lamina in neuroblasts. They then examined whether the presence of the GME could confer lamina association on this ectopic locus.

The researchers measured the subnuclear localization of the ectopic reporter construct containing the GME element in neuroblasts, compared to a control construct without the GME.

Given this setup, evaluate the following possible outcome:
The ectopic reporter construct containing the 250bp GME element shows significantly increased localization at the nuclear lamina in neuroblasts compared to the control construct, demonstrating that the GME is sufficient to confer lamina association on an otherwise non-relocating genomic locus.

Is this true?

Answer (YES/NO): YES